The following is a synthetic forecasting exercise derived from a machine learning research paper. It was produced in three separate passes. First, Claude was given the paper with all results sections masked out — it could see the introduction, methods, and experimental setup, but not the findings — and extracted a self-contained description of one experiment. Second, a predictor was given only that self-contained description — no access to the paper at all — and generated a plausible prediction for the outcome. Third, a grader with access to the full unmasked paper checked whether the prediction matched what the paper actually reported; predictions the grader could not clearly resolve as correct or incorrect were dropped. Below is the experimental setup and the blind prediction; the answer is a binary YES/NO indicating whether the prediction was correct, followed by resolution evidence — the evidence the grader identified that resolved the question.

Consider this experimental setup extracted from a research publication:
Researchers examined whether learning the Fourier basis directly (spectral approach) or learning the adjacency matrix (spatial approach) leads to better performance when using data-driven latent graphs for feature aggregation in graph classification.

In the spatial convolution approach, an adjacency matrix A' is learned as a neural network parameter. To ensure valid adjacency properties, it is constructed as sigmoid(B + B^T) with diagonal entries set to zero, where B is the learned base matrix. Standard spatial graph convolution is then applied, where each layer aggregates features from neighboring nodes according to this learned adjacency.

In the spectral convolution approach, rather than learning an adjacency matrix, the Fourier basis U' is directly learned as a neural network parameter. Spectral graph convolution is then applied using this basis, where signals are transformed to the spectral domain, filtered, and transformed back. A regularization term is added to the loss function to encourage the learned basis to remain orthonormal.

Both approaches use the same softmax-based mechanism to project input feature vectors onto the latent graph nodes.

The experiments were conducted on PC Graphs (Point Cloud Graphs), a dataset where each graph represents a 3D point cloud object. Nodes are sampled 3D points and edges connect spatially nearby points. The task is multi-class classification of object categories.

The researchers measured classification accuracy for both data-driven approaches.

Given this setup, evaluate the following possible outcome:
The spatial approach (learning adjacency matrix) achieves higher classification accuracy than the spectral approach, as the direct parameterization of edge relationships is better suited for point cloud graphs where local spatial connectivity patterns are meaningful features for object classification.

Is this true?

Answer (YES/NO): YES